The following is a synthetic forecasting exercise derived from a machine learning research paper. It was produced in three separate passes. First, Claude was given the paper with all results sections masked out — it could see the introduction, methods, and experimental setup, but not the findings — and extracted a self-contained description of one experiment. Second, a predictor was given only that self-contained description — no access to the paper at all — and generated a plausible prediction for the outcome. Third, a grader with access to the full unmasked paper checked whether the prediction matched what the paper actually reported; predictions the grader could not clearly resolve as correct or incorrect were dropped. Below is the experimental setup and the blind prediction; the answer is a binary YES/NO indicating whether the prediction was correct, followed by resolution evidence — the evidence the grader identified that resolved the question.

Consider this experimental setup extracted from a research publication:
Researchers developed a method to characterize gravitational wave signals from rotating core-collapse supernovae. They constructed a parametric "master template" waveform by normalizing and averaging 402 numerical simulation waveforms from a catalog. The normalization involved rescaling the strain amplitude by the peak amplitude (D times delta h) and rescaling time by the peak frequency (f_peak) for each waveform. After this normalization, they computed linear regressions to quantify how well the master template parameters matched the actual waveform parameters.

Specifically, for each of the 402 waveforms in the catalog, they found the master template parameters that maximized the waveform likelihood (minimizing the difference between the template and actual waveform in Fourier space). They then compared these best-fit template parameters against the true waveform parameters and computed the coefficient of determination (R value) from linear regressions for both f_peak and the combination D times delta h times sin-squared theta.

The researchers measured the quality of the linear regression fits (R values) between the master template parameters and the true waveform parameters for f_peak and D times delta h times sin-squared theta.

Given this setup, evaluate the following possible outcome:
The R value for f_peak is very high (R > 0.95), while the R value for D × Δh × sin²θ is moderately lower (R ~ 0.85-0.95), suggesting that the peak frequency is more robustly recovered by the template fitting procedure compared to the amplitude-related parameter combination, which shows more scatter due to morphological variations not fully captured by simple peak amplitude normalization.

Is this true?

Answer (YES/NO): NO